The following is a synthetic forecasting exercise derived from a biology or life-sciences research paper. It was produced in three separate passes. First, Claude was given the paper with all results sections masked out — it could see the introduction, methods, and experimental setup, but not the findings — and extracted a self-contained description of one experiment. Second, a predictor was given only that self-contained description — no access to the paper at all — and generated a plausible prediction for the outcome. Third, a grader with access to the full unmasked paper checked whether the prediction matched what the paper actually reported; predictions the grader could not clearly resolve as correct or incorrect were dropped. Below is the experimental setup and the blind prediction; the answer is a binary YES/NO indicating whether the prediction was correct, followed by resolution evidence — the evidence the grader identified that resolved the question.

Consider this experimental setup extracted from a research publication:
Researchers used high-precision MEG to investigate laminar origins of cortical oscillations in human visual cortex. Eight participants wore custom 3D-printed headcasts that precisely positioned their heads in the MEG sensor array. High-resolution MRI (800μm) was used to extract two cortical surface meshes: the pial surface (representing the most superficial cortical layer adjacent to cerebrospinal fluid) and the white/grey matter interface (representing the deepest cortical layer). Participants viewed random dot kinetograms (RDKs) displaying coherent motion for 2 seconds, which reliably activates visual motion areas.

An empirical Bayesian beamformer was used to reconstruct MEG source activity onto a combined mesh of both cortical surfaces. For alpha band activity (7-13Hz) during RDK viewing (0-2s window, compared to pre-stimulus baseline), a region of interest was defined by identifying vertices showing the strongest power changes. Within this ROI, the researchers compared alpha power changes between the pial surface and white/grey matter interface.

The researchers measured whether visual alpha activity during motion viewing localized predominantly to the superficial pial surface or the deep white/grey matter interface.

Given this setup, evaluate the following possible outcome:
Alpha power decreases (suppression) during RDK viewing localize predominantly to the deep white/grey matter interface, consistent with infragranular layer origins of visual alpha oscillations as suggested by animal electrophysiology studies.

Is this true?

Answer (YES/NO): YES